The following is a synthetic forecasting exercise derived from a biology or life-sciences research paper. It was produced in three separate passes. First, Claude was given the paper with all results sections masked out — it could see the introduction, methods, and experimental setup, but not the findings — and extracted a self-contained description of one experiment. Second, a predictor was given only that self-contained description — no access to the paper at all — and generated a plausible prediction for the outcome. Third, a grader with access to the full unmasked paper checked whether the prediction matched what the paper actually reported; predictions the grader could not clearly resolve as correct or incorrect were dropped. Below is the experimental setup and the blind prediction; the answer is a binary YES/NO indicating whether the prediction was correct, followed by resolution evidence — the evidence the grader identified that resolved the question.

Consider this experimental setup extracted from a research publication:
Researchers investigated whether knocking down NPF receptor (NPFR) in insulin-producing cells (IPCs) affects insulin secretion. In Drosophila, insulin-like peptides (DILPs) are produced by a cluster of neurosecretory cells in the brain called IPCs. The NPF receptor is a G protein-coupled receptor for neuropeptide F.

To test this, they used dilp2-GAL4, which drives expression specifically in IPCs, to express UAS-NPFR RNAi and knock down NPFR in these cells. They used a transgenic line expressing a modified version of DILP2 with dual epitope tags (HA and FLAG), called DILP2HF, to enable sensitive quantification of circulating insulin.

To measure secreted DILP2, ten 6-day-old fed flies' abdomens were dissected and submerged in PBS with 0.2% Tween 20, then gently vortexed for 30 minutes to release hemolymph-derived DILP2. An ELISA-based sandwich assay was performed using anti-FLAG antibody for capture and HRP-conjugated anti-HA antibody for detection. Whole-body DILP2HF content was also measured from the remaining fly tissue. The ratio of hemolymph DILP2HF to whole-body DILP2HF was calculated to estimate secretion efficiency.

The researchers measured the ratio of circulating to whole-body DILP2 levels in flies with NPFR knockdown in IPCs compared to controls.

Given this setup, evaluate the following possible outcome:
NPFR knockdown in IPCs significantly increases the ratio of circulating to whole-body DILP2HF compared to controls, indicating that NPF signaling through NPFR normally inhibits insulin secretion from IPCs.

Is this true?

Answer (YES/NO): NO